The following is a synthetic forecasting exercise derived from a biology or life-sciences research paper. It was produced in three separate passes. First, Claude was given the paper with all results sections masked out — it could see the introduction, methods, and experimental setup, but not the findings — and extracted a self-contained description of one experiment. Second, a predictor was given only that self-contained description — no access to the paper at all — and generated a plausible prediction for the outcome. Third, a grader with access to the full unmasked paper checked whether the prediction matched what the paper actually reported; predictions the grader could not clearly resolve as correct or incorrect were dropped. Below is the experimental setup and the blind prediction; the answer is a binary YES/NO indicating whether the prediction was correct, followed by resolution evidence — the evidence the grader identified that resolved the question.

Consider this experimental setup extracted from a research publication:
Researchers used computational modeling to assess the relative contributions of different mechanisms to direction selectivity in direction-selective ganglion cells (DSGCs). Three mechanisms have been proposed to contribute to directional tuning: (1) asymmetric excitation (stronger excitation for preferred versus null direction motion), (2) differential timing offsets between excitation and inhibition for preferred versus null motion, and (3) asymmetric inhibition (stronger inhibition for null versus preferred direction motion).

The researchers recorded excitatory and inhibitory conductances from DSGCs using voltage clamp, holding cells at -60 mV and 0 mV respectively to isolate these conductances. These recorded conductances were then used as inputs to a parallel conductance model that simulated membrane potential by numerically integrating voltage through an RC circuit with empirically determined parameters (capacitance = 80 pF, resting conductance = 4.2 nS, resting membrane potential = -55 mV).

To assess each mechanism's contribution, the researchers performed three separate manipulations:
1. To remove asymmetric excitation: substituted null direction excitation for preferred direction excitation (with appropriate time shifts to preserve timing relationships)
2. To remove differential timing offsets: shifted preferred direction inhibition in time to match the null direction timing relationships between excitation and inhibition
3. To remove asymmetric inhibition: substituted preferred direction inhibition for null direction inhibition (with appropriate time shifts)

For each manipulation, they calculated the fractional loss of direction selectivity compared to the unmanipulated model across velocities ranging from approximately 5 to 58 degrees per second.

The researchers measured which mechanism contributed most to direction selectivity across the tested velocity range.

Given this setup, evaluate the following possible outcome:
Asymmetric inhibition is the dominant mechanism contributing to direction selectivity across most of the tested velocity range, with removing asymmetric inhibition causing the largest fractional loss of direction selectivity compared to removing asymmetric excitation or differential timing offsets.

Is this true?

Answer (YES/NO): YES